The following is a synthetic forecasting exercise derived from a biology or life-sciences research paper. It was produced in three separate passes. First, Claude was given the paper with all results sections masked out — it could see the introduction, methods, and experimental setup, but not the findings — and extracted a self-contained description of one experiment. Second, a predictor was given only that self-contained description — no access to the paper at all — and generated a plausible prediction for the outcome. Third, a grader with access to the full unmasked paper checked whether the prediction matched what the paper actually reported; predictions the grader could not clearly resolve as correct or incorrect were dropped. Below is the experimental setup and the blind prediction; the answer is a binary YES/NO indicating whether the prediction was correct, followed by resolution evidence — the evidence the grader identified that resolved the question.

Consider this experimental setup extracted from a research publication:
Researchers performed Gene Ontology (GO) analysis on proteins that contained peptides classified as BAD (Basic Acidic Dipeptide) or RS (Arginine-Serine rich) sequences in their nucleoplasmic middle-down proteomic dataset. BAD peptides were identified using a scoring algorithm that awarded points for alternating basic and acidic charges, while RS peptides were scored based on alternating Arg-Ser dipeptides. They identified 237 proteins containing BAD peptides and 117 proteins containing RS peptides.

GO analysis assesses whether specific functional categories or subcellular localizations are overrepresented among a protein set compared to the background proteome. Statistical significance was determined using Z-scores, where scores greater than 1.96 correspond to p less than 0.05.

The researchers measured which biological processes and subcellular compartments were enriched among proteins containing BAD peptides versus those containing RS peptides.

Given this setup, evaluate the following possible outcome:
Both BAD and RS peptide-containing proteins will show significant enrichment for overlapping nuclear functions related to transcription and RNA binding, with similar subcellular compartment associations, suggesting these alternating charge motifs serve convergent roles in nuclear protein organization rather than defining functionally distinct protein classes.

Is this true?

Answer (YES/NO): YES